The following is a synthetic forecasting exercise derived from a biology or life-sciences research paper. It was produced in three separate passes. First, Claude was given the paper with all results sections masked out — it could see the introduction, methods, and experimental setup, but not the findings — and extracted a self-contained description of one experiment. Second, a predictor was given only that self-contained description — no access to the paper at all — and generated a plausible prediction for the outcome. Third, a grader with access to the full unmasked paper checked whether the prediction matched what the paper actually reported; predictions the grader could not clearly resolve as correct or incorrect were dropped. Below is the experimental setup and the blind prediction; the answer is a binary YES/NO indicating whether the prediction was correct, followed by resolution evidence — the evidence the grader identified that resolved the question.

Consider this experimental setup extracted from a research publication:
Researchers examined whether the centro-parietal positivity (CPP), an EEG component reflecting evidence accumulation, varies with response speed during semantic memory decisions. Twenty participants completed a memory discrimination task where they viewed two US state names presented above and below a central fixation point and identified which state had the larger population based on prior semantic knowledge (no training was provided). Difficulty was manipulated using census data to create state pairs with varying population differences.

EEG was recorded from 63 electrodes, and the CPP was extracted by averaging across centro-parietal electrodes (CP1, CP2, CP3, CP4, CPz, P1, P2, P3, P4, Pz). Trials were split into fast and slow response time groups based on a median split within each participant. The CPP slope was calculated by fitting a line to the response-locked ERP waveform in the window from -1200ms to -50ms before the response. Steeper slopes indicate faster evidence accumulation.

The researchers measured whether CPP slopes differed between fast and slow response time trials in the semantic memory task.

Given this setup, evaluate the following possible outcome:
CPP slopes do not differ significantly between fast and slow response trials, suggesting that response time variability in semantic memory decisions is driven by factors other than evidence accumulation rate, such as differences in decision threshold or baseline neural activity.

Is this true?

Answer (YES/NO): NO